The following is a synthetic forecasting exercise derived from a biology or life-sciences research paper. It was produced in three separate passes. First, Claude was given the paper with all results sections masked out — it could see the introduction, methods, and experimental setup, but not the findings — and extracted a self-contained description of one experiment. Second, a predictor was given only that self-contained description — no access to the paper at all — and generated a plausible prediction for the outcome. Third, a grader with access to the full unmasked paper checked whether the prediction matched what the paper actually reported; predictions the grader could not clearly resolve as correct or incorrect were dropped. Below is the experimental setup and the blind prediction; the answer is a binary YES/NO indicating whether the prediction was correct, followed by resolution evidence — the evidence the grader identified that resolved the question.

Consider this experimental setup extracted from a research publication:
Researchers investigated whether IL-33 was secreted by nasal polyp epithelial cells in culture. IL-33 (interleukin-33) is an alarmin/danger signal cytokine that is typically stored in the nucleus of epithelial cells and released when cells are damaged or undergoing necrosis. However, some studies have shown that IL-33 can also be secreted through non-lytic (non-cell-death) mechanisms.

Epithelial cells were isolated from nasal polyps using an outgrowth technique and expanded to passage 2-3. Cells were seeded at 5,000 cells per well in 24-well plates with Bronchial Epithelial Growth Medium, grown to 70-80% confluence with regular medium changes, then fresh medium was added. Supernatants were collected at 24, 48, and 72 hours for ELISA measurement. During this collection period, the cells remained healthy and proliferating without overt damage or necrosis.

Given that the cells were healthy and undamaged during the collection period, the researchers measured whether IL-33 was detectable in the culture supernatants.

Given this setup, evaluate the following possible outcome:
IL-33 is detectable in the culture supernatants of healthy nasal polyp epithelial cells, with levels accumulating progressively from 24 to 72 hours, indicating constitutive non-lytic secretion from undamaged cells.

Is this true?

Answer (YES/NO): NO